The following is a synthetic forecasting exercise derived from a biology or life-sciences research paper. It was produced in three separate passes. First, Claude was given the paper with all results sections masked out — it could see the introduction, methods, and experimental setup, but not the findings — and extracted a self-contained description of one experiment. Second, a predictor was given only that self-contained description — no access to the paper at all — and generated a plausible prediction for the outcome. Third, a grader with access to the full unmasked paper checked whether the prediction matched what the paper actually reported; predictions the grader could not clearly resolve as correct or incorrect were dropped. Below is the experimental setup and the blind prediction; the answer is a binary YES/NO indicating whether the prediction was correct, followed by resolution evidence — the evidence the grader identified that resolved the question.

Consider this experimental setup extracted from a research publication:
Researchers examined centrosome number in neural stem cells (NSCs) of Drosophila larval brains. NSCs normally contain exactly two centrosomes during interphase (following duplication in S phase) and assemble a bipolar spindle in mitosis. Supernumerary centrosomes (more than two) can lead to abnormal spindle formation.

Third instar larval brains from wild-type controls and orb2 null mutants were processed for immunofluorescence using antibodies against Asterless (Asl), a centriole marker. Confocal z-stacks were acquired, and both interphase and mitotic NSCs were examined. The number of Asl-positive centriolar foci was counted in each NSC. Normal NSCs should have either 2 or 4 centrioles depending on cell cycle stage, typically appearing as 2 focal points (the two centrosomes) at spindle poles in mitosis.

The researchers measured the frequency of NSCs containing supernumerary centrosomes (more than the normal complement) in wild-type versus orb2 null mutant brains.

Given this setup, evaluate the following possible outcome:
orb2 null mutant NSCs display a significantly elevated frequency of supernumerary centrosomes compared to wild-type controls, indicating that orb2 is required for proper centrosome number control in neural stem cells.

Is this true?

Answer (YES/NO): YES